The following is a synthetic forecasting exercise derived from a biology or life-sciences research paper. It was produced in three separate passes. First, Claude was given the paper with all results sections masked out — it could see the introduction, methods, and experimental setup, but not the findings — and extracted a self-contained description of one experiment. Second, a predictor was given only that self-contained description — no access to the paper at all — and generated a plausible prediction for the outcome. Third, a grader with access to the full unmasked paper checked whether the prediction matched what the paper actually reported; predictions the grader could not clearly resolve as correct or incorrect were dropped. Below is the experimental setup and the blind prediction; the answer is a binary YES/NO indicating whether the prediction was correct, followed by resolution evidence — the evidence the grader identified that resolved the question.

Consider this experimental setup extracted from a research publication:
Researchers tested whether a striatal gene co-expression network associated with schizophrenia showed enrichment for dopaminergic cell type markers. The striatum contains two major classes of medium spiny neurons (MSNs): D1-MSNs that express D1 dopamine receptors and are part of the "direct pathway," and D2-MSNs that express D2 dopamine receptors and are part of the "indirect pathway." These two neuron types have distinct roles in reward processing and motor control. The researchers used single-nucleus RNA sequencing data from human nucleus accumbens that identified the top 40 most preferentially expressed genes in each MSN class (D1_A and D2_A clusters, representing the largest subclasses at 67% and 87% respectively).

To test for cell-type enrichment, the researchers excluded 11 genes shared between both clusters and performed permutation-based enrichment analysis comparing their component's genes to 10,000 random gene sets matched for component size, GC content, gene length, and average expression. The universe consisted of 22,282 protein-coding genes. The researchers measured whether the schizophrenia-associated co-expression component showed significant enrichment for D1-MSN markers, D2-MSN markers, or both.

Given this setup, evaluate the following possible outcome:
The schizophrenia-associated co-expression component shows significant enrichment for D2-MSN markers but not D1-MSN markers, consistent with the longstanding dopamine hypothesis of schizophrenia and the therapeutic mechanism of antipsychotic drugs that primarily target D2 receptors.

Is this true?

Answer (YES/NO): YES